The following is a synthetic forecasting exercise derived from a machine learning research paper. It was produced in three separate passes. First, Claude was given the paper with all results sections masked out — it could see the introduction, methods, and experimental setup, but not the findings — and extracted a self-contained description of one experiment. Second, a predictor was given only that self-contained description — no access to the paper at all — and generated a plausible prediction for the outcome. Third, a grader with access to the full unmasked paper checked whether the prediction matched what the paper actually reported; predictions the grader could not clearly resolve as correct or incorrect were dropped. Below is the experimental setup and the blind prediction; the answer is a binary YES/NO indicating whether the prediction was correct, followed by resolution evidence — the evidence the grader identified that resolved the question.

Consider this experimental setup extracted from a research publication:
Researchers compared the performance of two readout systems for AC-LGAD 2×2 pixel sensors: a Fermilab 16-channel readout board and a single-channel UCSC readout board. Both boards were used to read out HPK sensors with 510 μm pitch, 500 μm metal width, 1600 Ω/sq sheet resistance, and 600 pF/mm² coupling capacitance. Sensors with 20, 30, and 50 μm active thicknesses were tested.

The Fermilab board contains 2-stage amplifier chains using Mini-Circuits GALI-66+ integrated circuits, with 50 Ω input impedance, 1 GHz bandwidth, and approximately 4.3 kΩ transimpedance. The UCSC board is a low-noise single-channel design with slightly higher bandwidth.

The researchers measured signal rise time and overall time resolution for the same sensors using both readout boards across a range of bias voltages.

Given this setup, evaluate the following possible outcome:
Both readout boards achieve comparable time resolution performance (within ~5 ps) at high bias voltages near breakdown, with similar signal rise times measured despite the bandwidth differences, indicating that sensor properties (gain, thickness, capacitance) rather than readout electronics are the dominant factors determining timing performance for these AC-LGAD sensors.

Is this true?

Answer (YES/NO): NO